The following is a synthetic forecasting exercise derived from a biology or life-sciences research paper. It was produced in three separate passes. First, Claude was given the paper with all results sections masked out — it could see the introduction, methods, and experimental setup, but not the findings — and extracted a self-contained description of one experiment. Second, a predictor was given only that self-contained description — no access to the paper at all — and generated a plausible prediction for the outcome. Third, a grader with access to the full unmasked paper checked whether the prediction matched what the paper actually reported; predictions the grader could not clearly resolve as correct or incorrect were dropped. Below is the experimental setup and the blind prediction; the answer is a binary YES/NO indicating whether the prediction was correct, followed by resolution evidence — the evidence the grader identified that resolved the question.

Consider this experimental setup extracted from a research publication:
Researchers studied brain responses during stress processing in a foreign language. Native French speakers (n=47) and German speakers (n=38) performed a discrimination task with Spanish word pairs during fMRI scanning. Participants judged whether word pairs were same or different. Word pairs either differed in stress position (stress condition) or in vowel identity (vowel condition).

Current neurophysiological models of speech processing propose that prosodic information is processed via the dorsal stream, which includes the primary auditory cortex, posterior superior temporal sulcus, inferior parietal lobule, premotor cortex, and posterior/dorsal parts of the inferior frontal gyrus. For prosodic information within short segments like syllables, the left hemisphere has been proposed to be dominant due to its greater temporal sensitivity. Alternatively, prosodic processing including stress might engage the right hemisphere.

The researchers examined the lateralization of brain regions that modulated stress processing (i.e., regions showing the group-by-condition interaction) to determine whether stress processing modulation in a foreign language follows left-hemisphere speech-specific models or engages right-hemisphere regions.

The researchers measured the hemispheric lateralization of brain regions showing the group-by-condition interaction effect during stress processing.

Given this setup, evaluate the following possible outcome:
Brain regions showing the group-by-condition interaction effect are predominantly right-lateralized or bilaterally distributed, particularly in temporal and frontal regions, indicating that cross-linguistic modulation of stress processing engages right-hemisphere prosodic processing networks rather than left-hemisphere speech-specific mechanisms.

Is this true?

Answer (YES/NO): NO